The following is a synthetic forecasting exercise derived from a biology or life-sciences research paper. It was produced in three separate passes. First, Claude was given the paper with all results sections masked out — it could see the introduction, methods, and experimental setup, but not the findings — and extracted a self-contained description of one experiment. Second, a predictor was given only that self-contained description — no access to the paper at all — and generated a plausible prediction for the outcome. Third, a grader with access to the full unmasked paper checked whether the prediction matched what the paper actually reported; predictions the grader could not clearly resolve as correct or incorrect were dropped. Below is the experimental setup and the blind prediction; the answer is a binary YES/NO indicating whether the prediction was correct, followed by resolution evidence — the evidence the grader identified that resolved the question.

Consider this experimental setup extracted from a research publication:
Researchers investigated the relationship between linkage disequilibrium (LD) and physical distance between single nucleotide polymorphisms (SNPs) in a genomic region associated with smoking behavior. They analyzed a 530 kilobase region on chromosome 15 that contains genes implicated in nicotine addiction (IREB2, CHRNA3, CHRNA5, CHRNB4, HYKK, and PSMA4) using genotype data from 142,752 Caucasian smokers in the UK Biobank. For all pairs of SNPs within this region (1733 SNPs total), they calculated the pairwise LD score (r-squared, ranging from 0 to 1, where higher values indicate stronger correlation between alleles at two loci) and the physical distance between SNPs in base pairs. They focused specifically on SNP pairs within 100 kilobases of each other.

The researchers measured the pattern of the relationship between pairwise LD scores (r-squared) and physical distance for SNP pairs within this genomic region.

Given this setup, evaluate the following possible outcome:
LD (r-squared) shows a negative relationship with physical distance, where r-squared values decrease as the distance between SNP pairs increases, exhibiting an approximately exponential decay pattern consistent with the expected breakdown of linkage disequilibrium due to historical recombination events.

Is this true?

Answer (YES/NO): NO